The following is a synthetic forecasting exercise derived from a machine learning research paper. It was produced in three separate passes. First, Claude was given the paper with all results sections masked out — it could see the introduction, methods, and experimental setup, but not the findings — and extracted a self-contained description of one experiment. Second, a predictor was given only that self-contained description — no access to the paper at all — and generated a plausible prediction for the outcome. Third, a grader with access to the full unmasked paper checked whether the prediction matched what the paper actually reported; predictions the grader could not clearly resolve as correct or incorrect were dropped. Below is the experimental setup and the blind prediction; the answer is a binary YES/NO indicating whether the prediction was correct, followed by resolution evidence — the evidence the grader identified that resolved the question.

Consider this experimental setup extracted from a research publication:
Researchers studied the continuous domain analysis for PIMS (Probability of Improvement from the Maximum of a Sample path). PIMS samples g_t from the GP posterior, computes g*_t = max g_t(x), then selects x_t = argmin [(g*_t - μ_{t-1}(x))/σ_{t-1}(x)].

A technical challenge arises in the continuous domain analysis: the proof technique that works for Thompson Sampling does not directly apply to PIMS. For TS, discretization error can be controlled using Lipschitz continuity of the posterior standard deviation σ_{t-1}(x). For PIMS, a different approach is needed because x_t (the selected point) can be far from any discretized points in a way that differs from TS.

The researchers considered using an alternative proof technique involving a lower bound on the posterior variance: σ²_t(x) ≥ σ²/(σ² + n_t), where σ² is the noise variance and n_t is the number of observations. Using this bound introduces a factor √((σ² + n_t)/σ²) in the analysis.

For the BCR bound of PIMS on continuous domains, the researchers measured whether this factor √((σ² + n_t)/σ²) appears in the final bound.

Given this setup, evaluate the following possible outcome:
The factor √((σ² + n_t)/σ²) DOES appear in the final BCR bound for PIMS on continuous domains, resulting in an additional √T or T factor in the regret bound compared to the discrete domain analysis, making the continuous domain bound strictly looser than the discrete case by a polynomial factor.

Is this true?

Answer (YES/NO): NO